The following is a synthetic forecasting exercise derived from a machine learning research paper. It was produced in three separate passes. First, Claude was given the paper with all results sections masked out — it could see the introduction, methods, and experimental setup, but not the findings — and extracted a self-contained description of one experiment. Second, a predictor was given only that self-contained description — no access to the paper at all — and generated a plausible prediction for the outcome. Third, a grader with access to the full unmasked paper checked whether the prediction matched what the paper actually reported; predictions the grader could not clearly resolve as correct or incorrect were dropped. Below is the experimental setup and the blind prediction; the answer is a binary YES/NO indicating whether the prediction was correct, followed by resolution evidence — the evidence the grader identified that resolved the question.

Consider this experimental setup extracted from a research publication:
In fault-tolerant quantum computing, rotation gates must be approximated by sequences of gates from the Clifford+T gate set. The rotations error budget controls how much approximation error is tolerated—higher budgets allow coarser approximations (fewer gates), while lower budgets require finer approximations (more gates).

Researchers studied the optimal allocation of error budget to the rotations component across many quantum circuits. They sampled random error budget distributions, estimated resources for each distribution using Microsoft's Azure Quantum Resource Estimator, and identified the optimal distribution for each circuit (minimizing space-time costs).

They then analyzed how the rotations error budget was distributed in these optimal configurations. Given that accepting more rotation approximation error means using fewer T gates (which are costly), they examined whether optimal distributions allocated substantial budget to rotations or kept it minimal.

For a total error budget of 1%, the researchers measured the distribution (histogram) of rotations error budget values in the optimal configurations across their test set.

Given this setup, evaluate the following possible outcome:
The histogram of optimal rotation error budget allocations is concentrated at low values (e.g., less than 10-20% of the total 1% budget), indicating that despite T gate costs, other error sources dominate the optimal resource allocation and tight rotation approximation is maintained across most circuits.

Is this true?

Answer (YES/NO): NO